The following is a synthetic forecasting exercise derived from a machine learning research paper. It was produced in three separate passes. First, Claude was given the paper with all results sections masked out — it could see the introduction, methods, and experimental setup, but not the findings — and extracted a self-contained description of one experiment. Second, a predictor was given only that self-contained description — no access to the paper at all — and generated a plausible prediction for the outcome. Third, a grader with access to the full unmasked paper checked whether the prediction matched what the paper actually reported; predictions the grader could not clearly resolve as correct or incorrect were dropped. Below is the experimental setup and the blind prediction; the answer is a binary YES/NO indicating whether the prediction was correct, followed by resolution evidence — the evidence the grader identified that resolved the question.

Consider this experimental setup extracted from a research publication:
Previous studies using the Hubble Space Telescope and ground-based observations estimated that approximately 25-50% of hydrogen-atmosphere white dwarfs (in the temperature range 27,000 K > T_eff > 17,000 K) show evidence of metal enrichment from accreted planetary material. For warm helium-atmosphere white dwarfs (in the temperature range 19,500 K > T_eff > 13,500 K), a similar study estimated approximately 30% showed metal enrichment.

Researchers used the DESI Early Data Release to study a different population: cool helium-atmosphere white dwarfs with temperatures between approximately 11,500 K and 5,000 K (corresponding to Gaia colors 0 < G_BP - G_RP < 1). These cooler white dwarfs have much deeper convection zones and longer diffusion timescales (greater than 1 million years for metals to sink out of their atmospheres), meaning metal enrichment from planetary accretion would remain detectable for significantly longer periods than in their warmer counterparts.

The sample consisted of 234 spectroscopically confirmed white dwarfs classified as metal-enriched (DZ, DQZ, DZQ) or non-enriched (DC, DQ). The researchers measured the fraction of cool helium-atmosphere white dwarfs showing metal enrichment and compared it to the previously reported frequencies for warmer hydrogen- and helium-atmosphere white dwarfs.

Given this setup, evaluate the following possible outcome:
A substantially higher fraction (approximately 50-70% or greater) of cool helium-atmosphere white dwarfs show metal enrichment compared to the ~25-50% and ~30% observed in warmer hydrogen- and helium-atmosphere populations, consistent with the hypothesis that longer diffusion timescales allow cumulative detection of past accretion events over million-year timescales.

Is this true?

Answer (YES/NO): NO